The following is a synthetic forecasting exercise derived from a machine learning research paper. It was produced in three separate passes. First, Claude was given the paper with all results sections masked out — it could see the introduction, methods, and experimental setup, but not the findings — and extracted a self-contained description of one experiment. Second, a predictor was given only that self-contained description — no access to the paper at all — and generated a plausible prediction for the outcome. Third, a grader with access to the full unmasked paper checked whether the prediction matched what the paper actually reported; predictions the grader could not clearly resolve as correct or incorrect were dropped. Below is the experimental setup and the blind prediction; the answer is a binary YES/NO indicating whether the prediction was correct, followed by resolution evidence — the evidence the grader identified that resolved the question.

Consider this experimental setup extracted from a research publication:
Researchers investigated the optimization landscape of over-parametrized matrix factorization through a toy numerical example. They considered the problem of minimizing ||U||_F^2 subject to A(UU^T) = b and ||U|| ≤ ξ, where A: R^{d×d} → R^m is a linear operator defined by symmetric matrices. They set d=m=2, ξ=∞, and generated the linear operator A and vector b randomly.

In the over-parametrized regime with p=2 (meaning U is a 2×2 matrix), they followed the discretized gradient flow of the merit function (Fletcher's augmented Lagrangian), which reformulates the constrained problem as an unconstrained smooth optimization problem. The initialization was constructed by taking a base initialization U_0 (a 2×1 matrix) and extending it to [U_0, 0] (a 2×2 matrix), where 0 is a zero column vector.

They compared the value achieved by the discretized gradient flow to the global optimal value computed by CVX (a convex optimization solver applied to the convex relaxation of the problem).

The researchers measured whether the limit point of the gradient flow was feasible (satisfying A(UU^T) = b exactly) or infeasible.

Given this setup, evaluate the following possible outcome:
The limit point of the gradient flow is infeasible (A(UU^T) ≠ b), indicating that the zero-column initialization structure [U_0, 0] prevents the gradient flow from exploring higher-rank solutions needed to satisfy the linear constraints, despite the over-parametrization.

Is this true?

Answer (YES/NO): NO